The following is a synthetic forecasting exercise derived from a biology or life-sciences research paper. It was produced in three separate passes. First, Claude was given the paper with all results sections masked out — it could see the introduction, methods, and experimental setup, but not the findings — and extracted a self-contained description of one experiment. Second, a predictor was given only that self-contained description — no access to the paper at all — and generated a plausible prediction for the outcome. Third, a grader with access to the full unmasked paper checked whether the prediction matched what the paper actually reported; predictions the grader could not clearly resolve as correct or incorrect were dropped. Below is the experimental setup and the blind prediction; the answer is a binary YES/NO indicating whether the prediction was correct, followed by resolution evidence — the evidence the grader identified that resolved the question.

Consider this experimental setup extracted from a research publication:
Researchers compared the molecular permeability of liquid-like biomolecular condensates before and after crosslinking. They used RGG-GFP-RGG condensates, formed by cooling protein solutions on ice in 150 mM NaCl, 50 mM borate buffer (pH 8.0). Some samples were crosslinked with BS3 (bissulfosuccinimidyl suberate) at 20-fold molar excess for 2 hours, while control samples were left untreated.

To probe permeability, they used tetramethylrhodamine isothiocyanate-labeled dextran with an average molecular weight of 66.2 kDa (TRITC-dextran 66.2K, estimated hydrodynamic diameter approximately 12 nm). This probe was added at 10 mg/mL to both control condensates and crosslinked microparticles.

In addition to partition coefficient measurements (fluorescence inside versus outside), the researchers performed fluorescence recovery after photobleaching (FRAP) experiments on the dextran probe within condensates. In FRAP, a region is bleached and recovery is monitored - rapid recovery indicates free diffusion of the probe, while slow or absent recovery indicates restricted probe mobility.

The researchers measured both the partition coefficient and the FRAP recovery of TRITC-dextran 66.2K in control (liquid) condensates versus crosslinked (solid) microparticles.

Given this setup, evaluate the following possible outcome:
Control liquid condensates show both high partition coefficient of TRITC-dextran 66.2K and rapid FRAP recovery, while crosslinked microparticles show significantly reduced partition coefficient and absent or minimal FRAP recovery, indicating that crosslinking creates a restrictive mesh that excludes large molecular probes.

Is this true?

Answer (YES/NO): NO